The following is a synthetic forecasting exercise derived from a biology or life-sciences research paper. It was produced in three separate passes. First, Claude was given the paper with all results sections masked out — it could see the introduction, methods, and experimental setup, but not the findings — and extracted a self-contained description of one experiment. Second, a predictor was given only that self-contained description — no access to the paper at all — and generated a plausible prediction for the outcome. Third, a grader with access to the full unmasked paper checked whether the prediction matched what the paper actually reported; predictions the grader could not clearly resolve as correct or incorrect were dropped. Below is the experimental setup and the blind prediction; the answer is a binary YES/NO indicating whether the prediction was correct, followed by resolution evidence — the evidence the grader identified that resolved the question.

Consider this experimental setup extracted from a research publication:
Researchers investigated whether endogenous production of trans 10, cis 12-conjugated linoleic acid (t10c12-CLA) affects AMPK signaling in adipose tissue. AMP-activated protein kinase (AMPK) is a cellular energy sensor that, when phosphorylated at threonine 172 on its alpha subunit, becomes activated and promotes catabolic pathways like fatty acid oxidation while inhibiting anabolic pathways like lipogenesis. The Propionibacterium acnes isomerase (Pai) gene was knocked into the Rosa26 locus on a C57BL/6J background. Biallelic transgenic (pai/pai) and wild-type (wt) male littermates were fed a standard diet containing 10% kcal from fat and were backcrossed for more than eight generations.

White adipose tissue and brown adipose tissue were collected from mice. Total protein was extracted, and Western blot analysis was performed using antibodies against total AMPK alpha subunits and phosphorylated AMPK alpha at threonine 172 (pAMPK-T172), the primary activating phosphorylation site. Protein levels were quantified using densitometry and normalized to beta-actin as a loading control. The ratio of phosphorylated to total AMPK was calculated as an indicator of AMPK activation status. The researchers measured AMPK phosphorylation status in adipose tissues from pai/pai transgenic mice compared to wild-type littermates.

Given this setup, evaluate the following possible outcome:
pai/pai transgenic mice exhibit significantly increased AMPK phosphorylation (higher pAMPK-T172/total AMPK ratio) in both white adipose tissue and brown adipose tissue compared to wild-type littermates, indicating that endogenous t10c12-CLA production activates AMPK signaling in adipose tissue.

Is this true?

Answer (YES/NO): NO